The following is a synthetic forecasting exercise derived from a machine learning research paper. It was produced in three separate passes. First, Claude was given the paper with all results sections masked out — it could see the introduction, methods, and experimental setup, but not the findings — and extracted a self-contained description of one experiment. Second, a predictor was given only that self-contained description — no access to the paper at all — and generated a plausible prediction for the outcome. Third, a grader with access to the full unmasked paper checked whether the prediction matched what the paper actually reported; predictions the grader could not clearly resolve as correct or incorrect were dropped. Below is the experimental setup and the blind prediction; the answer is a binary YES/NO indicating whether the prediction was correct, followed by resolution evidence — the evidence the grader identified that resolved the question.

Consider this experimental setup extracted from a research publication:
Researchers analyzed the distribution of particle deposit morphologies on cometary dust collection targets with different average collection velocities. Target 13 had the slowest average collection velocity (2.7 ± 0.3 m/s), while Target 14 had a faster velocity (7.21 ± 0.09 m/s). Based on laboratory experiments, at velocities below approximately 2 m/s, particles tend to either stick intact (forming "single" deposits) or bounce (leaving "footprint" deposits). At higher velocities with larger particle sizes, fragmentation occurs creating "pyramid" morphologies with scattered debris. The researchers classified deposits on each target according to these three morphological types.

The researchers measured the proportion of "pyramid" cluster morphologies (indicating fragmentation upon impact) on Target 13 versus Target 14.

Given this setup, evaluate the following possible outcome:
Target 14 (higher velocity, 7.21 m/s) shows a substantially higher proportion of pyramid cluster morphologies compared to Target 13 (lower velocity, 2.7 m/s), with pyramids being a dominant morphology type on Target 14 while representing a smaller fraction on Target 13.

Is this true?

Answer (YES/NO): NO